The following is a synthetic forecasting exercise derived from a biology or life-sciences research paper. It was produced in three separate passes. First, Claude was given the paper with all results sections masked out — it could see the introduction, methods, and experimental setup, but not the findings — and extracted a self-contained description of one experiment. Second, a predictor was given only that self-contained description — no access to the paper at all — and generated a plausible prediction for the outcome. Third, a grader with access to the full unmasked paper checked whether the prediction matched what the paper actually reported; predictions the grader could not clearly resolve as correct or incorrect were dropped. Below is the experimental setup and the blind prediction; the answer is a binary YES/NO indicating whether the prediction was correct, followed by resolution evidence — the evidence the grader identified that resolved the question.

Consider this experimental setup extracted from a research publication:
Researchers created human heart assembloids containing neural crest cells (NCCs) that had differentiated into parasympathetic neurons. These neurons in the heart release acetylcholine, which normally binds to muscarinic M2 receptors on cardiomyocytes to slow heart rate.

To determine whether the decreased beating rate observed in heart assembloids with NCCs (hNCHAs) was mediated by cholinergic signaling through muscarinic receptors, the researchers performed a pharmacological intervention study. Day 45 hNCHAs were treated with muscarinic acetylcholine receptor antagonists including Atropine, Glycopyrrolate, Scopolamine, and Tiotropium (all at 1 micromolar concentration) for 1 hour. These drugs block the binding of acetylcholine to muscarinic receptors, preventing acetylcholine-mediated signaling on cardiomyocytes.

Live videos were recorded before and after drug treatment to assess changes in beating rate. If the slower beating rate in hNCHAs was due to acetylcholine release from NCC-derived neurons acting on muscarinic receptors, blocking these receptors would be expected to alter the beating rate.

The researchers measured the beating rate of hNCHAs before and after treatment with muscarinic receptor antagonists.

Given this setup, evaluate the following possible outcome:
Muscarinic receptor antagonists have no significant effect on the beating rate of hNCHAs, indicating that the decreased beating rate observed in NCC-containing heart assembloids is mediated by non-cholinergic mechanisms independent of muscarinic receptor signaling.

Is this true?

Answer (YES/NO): NO